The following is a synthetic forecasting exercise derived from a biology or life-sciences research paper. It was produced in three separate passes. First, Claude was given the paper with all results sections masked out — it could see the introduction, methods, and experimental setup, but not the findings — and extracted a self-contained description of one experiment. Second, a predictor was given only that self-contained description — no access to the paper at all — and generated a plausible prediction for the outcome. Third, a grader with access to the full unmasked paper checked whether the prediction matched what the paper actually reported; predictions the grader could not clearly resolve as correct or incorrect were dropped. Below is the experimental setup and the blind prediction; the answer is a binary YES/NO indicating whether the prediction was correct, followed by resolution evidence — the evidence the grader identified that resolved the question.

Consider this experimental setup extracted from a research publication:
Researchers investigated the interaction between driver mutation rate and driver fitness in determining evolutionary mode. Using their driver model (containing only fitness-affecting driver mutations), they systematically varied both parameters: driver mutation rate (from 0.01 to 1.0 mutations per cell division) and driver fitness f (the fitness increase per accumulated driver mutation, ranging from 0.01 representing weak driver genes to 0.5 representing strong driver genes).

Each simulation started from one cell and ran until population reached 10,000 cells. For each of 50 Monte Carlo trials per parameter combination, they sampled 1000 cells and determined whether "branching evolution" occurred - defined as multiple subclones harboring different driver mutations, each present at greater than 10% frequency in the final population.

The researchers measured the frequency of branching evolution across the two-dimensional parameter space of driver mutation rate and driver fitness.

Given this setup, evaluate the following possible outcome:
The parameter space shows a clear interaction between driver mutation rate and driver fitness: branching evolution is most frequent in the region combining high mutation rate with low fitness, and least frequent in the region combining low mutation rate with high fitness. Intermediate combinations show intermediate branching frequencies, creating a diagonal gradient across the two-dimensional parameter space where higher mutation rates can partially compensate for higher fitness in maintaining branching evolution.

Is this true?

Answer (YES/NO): NO